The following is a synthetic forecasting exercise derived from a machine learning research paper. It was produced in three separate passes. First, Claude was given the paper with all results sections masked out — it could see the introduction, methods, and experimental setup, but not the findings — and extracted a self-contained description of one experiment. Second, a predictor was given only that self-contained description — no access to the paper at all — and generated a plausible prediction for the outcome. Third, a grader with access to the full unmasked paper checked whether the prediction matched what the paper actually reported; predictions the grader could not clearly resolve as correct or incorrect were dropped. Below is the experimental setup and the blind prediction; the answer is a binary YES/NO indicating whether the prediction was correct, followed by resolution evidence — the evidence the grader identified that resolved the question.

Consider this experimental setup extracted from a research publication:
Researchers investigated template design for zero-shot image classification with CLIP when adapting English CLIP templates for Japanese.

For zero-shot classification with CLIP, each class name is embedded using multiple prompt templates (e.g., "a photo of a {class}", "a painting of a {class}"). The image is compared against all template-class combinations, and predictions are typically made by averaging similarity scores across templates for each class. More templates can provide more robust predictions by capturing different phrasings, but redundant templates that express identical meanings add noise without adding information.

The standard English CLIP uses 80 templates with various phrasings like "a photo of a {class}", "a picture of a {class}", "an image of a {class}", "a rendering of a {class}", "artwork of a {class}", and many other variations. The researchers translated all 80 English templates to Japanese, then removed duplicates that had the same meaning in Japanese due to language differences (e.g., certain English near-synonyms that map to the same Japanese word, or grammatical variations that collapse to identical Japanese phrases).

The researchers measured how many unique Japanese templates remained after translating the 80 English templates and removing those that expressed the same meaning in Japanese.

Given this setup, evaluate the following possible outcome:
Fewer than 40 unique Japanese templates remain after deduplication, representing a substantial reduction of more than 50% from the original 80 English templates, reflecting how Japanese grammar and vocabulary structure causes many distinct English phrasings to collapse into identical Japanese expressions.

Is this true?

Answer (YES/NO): YES